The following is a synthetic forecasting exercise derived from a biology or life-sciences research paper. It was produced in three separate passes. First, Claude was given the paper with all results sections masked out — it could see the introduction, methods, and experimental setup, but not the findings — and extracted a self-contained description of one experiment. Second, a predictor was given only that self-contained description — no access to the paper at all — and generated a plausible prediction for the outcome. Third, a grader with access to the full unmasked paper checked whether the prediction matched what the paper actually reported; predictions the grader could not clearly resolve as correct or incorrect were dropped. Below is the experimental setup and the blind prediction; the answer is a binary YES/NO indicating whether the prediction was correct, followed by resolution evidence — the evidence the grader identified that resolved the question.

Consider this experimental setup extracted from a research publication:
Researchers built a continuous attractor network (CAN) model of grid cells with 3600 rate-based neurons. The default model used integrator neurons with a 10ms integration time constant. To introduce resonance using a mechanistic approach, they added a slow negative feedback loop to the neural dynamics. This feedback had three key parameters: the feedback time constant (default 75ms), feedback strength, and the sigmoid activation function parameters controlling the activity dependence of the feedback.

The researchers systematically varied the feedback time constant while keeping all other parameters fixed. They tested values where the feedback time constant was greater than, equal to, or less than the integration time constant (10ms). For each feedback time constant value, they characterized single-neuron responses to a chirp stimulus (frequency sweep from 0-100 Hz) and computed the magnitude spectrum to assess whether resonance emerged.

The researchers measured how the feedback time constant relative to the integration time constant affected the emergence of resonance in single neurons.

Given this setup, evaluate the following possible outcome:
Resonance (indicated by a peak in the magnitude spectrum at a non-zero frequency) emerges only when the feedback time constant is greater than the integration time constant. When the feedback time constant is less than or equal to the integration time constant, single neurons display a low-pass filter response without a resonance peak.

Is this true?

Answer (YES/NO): YES